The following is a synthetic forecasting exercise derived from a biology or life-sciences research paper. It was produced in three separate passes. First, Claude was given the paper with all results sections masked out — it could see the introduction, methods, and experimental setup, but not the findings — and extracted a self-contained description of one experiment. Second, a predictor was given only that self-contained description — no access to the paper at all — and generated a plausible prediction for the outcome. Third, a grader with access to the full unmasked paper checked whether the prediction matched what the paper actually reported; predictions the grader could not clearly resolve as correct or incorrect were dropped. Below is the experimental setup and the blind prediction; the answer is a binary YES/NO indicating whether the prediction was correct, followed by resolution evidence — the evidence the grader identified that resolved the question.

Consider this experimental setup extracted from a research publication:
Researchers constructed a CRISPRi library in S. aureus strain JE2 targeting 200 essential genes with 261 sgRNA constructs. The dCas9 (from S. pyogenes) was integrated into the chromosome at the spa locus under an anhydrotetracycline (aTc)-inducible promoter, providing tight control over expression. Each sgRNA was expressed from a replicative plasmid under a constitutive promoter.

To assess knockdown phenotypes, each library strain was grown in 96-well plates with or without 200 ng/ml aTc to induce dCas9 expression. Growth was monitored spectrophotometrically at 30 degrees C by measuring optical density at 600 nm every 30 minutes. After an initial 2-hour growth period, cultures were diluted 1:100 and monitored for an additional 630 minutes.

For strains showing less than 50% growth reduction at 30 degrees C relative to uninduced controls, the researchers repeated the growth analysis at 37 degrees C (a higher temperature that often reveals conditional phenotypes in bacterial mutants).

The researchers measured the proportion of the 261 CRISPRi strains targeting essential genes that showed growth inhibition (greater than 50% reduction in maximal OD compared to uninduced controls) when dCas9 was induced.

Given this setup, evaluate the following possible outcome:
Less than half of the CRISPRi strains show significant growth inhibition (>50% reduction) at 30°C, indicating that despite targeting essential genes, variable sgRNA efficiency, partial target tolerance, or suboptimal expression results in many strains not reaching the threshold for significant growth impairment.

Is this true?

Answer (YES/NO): NO